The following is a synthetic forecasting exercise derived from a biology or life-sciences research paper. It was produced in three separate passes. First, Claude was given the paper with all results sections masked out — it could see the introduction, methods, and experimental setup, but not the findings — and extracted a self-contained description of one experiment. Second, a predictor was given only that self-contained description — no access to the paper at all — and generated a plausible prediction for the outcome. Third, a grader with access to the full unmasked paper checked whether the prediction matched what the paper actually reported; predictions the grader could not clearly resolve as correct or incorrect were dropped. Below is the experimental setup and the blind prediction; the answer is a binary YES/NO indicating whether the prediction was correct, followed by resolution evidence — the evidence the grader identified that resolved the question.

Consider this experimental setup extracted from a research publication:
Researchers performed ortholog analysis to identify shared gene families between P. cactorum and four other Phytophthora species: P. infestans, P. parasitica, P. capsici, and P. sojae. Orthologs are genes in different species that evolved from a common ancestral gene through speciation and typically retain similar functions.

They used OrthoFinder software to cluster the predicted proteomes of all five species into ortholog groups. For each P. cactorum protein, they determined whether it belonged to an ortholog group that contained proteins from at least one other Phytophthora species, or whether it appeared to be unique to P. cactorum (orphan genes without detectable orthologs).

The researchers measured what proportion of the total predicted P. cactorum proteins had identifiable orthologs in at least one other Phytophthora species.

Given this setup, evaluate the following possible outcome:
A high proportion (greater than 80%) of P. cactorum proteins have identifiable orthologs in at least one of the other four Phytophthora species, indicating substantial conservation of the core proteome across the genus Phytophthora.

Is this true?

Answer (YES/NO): YES